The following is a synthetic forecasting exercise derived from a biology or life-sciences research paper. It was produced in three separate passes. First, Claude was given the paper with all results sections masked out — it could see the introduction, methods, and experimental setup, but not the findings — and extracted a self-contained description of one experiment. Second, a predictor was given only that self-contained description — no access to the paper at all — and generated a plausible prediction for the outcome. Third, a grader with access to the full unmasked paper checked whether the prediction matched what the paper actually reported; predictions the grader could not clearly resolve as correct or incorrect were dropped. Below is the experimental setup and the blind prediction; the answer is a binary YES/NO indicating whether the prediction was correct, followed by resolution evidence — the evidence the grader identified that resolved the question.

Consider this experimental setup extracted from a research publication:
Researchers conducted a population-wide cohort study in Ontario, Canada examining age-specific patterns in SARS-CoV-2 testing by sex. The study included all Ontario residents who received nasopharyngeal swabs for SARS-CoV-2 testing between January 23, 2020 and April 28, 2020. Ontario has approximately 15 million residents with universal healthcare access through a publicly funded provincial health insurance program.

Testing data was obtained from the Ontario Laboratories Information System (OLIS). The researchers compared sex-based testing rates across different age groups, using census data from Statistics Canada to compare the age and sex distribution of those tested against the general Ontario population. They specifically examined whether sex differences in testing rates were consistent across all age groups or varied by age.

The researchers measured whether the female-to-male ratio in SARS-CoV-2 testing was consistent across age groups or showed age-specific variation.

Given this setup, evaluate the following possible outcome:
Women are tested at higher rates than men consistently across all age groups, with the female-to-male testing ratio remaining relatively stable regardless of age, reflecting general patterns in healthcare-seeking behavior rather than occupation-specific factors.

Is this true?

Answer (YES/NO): NO